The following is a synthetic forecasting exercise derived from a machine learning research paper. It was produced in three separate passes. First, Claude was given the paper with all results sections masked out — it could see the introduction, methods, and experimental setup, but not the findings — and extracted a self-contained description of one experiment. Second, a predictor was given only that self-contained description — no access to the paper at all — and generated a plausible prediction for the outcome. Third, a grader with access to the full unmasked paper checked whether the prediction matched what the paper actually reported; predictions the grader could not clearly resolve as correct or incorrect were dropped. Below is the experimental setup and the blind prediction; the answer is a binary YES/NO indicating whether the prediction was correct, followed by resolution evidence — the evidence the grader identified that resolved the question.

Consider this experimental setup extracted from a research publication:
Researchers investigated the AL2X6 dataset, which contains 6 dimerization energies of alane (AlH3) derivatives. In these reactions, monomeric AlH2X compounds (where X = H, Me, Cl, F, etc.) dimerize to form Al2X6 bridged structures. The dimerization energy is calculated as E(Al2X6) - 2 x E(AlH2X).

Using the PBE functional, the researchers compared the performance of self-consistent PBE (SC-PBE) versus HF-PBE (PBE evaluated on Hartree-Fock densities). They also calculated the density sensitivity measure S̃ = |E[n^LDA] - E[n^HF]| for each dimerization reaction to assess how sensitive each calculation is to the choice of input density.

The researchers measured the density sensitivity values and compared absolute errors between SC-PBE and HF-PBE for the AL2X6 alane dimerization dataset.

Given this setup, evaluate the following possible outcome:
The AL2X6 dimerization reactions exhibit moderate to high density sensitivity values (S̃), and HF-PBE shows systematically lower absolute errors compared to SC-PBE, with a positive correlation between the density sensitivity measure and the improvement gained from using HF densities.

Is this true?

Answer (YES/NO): NO